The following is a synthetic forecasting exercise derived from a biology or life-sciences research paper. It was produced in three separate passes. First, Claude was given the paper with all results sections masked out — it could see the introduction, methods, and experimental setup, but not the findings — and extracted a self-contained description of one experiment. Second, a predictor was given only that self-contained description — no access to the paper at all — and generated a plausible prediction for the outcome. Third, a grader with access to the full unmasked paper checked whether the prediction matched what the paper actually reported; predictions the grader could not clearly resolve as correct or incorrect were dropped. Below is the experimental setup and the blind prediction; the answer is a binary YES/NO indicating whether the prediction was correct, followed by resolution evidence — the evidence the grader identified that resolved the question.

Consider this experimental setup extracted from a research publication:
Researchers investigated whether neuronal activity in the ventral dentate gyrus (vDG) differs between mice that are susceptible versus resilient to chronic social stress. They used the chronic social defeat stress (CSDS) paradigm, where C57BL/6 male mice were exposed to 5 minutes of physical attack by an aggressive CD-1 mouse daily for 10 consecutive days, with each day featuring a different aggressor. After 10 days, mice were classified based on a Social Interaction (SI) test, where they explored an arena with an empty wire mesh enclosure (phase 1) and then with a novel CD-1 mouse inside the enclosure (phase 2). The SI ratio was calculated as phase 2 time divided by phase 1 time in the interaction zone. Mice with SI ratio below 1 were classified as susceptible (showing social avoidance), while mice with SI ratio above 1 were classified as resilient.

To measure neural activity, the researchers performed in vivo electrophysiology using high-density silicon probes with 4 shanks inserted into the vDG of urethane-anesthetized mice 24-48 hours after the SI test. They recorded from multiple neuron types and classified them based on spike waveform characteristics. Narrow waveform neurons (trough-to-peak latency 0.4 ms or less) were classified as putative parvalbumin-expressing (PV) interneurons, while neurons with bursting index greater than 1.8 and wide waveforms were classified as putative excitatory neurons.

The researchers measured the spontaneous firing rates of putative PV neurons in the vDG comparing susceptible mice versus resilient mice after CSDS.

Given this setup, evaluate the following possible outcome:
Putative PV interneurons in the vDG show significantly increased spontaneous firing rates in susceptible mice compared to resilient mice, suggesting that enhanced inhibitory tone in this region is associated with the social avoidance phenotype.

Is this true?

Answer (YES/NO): YES